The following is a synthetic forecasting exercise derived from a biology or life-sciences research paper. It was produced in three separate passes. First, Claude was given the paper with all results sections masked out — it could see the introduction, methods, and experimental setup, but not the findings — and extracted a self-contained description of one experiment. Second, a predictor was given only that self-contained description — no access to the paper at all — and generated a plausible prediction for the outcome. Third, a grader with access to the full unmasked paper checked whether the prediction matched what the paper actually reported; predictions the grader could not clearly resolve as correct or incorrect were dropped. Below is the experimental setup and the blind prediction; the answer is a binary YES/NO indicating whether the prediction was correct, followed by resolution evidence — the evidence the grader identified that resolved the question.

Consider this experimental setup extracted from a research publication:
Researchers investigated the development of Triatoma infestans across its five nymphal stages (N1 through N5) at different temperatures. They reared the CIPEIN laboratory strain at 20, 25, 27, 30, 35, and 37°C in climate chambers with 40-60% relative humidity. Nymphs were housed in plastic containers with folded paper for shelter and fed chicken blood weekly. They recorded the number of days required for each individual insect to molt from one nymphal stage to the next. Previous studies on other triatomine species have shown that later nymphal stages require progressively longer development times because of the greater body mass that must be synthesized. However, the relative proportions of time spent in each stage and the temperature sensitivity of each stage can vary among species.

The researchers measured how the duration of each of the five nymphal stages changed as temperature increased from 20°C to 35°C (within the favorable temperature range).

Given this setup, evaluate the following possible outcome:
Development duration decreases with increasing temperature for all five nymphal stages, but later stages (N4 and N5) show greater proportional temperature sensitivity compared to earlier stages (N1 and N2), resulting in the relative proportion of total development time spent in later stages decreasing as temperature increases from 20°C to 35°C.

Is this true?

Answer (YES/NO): NO